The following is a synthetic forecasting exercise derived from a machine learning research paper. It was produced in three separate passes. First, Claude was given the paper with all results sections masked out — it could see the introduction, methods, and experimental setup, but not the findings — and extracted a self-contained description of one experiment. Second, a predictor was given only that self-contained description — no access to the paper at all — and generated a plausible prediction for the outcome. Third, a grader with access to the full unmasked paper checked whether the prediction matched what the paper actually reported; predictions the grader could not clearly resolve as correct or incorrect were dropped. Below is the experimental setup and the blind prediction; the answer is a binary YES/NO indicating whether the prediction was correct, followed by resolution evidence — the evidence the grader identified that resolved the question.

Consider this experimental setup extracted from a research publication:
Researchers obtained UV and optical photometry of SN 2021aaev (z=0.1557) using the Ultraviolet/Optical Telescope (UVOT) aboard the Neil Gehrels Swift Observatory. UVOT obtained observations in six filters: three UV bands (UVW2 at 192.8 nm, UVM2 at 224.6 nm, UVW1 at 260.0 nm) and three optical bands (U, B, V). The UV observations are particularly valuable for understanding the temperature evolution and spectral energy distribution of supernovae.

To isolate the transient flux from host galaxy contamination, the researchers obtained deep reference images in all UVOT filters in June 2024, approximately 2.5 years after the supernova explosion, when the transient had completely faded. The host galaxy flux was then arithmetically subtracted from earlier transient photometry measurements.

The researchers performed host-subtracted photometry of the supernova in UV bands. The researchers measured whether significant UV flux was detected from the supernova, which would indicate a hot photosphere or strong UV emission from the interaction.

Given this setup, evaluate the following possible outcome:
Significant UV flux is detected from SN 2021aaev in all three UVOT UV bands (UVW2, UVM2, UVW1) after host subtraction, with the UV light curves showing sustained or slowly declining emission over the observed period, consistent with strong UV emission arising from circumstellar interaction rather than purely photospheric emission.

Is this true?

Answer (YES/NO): NO